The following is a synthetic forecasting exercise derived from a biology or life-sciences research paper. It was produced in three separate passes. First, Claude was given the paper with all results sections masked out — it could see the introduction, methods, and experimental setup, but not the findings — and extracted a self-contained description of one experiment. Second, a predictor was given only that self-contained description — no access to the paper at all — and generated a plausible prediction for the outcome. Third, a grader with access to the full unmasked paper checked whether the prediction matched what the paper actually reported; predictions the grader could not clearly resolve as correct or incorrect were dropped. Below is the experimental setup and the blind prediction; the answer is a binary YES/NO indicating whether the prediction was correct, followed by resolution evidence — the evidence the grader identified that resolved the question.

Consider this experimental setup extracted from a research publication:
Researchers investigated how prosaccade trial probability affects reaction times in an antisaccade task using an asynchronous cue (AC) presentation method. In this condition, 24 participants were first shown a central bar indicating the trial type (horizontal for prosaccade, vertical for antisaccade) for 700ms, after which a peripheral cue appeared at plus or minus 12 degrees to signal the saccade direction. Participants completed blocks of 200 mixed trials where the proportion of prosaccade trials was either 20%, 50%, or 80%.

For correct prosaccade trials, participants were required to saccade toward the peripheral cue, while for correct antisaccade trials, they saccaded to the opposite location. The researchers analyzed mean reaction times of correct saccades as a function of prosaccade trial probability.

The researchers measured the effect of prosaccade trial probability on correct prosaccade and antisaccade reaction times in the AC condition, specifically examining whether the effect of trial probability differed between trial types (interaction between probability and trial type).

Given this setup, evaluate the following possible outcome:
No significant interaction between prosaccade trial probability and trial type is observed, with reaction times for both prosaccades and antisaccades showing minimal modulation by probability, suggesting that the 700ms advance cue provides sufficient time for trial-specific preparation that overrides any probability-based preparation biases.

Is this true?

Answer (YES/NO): YES